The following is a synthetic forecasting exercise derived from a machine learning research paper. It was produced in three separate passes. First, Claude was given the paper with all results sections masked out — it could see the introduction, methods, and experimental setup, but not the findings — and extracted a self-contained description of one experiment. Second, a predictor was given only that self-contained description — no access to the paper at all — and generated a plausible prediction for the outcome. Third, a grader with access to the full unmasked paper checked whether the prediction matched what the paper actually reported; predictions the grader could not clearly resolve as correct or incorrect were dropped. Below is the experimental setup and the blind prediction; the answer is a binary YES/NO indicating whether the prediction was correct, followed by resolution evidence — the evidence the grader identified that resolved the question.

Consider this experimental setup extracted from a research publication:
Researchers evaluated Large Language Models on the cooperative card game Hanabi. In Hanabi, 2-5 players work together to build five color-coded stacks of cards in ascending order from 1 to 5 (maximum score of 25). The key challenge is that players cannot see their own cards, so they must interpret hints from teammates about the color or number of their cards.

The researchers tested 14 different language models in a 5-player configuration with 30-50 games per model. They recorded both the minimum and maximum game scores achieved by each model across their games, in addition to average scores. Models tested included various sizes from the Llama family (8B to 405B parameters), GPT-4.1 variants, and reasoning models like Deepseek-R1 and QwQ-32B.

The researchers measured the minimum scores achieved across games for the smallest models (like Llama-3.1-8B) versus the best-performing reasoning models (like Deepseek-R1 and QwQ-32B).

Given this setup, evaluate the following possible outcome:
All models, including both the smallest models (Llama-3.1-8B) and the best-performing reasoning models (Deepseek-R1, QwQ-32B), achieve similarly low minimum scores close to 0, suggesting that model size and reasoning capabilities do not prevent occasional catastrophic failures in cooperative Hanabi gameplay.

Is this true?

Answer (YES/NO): NO